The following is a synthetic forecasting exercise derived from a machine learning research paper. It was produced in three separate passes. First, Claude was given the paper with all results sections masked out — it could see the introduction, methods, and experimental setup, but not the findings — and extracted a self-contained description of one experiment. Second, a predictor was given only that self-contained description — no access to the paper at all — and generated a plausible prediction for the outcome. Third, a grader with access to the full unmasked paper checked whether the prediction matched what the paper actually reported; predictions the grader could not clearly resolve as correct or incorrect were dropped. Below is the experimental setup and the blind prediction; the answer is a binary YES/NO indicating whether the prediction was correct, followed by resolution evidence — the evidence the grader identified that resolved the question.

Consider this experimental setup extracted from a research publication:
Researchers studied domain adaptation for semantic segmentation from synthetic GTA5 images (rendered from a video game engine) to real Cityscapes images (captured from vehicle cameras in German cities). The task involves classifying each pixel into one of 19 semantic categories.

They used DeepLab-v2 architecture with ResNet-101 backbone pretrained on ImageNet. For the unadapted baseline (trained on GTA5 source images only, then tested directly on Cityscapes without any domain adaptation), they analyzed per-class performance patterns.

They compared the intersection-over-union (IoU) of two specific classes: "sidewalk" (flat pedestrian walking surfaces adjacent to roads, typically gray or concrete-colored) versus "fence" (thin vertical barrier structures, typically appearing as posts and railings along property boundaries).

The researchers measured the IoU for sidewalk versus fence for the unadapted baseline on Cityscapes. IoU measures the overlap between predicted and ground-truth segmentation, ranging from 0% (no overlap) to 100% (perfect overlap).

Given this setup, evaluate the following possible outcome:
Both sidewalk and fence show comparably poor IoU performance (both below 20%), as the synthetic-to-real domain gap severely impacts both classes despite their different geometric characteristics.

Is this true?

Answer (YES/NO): NO